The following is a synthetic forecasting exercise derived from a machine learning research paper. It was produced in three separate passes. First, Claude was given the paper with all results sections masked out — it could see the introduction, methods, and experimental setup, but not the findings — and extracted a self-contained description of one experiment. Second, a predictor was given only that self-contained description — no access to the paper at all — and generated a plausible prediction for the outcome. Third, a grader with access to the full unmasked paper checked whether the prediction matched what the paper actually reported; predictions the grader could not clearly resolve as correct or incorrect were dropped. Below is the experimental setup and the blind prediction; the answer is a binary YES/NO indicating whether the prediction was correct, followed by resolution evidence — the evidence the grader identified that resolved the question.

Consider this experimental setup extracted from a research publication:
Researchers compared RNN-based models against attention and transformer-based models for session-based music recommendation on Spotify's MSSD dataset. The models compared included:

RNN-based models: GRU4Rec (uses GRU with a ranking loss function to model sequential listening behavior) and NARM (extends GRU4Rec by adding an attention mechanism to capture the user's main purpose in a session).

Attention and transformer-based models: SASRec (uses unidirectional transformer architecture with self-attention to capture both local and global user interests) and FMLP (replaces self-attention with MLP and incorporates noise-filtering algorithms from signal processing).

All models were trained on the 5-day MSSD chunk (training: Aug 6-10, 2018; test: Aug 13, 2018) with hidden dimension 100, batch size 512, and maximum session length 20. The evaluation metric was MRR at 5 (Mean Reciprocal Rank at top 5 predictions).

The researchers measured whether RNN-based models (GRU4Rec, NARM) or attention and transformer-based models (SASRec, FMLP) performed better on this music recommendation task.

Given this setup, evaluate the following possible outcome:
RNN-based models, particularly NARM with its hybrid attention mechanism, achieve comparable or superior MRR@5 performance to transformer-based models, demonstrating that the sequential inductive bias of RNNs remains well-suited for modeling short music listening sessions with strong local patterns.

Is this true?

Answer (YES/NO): YES